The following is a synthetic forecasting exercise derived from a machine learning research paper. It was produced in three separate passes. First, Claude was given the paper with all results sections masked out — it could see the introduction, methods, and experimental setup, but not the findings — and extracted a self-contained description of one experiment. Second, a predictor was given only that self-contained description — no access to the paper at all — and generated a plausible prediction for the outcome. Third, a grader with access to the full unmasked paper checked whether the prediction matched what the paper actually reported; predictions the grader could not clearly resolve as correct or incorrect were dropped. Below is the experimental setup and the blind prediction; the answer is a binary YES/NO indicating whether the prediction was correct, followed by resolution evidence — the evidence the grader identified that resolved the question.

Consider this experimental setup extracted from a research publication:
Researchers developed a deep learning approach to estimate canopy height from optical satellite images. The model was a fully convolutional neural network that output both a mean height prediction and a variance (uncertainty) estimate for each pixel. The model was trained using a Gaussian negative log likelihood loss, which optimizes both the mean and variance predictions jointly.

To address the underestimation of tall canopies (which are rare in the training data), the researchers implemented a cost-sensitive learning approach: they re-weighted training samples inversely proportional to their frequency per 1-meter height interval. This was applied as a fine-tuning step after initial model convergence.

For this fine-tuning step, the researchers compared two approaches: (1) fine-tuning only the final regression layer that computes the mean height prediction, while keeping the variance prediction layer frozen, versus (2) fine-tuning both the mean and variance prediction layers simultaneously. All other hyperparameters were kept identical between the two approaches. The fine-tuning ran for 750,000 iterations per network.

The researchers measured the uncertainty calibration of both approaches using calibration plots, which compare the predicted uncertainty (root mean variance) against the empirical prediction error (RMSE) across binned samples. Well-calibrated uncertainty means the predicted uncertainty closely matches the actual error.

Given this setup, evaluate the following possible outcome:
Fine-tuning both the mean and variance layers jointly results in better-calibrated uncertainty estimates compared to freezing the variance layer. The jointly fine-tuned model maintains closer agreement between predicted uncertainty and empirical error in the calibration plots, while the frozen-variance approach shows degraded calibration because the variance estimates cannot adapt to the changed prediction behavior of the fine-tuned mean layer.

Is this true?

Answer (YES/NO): NO